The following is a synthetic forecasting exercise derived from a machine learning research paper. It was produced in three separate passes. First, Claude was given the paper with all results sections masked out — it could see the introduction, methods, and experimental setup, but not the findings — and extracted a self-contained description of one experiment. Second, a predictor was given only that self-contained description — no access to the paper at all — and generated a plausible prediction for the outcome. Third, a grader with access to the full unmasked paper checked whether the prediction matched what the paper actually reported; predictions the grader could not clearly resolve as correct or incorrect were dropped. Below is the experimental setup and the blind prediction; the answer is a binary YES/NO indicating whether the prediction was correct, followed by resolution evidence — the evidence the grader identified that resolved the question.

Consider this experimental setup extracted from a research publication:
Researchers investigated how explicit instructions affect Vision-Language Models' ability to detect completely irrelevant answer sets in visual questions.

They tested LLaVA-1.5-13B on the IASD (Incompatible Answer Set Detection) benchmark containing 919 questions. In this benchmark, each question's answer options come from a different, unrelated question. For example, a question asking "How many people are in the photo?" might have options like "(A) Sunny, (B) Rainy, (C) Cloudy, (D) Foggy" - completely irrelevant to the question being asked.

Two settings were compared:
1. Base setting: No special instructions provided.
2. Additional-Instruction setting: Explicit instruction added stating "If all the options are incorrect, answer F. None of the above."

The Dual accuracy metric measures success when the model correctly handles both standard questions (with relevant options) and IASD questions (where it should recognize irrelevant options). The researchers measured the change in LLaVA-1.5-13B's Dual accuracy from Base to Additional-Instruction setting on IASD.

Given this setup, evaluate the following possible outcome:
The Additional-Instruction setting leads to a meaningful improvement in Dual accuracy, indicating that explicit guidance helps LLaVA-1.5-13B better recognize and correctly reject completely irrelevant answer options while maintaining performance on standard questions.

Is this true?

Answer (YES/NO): NO